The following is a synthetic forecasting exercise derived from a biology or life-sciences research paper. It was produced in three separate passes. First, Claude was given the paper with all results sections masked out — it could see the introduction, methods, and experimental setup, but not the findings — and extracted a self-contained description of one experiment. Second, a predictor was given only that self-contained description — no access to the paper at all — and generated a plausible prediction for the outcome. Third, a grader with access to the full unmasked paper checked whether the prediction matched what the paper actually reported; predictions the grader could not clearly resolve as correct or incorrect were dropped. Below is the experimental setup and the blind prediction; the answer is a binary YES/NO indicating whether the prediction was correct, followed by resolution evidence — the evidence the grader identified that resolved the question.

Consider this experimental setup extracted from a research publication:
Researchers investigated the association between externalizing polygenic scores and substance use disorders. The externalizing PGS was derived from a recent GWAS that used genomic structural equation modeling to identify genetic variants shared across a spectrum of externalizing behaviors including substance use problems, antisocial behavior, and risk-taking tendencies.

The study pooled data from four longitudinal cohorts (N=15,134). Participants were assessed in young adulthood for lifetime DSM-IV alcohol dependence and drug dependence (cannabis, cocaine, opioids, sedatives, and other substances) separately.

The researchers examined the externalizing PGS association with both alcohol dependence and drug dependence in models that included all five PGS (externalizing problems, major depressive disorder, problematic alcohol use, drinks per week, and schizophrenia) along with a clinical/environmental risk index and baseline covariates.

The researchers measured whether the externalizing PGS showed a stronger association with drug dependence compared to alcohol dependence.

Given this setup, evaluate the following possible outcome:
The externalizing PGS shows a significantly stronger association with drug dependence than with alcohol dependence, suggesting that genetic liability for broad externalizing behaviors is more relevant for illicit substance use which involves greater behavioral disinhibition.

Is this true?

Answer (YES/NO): YES